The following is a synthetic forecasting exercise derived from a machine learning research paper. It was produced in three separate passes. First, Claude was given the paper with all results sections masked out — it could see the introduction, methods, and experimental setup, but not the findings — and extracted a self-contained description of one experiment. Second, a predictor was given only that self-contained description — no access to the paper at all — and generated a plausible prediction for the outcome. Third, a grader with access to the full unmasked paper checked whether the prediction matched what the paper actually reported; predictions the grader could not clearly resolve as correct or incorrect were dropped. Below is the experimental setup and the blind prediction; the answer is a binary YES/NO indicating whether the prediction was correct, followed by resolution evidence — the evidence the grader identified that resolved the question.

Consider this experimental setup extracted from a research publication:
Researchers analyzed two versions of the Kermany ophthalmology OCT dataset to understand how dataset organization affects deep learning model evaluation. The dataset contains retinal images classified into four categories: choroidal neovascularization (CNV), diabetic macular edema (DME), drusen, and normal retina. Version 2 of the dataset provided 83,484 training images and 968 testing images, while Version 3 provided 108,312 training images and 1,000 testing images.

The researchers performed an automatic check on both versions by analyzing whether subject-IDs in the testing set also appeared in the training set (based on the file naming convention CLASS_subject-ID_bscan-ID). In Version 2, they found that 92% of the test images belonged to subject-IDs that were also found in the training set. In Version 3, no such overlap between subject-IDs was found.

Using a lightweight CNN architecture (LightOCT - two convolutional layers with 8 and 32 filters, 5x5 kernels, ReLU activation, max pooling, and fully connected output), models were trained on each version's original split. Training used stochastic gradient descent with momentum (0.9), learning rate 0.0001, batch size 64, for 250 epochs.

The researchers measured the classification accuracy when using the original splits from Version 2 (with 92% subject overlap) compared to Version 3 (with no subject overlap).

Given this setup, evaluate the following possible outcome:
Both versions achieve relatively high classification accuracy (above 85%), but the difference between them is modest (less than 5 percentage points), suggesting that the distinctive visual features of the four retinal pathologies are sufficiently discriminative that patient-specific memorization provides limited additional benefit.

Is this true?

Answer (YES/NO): NO